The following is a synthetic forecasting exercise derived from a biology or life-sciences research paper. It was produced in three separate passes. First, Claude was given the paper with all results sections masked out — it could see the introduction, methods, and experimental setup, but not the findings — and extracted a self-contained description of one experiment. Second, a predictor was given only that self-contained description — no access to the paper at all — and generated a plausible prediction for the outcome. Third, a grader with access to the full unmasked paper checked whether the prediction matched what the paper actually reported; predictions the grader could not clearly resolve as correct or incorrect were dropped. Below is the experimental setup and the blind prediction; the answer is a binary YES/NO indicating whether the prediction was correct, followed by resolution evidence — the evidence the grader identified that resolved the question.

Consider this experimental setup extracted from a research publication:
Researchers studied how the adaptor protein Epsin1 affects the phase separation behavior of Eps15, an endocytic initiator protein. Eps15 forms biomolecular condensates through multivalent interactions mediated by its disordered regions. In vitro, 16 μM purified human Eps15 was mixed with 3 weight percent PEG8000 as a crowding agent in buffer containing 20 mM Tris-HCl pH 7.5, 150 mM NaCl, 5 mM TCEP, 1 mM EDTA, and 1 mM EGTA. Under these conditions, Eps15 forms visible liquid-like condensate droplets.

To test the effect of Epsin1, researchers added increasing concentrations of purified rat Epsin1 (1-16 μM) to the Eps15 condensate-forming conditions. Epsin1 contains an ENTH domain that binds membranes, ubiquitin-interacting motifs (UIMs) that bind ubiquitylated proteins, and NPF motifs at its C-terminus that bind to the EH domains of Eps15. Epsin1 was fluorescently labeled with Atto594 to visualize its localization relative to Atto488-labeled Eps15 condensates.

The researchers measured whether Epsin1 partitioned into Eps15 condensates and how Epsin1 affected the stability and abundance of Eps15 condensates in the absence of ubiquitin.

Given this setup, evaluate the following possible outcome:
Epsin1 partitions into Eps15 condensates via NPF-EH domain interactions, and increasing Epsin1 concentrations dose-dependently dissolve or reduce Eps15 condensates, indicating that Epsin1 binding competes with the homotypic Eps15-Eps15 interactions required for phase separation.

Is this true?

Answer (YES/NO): YES